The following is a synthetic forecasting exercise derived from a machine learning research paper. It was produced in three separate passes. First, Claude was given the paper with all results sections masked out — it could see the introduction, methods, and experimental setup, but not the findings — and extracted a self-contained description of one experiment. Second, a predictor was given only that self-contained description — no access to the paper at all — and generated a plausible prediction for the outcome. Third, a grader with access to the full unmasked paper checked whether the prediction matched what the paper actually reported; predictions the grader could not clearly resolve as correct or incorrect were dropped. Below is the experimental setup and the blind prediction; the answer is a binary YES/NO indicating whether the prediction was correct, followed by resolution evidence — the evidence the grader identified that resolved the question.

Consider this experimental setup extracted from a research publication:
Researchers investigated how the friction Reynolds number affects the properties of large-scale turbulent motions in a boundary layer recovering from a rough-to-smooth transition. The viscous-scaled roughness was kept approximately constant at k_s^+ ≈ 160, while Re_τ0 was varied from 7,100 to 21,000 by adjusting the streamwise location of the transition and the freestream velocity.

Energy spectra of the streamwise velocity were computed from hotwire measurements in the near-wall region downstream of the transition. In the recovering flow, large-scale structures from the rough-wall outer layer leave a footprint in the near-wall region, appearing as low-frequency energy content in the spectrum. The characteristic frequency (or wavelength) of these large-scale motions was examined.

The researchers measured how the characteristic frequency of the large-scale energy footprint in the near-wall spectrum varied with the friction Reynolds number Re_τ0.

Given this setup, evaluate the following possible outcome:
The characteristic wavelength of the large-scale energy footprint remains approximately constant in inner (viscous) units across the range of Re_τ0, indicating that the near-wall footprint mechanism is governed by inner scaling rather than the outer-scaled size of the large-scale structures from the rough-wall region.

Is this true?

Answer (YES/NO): NO